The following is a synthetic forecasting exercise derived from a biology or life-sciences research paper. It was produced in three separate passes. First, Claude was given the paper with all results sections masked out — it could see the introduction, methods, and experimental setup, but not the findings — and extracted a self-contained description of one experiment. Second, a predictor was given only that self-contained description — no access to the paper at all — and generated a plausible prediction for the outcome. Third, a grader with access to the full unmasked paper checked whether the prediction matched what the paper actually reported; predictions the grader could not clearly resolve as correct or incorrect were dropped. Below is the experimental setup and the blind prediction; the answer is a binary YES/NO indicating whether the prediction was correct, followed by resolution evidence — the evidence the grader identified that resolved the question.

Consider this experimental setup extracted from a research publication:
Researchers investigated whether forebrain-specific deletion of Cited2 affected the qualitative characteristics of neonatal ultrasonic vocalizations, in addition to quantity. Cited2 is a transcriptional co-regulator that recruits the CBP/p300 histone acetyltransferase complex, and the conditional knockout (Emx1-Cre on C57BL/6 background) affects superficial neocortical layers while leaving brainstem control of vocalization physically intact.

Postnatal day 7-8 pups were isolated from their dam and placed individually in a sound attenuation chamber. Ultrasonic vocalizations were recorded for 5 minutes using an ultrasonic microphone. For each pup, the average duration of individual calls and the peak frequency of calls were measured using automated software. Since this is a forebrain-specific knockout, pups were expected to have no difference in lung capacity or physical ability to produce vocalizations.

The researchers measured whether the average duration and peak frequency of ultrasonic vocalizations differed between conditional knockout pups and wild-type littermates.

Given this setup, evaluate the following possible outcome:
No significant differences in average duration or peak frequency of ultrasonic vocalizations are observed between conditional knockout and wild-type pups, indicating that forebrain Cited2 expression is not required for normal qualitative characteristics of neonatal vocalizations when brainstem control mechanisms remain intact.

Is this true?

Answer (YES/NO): YES